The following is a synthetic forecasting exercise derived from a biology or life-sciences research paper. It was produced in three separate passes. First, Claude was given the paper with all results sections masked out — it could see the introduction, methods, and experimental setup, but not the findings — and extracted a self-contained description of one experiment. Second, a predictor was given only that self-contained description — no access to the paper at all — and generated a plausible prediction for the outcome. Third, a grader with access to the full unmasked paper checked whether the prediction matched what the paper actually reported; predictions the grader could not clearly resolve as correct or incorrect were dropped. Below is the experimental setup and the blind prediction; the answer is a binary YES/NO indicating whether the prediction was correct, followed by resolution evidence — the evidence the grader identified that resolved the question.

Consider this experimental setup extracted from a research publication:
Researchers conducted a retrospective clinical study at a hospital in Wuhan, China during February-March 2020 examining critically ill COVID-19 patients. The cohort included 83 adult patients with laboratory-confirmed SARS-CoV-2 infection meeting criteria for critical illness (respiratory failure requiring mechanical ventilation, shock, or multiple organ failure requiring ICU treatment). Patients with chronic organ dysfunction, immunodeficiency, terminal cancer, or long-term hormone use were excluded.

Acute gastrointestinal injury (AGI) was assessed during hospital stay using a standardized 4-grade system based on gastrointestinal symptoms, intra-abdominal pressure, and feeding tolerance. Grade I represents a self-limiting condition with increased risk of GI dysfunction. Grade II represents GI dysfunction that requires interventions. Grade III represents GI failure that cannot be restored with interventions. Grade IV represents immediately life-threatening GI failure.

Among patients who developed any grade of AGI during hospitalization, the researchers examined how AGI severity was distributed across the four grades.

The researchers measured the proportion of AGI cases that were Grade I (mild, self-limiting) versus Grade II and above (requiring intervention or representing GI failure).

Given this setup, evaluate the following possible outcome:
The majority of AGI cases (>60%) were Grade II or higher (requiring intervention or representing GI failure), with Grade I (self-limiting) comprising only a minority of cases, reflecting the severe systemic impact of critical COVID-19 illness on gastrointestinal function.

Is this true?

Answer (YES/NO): NO